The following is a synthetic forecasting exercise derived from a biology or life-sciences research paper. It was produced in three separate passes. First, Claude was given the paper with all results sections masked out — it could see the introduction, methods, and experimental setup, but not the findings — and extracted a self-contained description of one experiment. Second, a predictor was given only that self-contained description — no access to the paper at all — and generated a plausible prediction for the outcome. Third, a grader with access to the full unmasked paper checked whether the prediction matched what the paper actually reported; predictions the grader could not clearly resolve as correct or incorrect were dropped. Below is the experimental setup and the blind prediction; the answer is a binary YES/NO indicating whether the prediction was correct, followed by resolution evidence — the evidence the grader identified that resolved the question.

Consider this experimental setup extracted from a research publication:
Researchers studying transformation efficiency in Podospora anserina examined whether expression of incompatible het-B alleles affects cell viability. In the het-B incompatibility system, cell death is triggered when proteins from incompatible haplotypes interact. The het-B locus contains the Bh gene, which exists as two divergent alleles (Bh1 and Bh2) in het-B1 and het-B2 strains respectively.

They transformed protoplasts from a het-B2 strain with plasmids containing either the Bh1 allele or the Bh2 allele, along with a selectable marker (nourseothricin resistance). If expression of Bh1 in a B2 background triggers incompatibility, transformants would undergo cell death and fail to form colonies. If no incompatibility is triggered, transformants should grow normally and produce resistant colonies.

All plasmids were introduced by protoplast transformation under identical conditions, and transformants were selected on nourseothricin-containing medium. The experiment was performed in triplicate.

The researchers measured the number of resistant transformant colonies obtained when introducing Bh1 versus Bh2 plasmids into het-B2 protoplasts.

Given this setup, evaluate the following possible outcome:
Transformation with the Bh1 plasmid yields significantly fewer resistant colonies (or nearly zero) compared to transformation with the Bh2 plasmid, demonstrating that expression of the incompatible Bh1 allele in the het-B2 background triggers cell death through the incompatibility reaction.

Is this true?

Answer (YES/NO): YES